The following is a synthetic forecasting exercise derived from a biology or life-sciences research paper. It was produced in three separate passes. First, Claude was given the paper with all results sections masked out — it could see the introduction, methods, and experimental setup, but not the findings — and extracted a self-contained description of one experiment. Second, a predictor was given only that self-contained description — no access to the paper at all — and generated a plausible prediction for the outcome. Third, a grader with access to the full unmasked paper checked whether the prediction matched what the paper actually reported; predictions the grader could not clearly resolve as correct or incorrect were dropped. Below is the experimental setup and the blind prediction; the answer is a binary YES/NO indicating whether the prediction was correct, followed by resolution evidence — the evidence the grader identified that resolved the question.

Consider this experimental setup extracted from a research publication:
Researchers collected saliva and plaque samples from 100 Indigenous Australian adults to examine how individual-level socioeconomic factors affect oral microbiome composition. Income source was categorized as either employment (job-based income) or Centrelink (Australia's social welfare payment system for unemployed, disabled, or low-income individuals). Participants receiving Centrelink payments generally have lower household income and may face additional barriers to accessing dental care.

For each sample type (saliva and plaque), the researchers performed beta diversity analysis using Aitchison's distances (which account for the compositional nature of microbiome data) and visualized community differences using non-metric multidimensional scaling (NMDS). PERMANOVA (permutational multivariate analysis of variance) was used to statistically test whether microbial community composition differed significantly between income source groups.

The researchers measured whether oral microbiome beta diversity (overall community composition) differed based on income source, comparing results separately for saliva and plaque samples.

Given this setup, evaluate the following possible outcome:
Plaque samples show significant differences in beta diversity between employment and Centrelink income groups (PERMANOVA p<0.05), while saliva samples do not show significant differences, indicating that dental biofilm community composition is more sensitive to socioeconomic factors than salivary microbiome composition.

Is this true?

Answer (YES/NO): NO